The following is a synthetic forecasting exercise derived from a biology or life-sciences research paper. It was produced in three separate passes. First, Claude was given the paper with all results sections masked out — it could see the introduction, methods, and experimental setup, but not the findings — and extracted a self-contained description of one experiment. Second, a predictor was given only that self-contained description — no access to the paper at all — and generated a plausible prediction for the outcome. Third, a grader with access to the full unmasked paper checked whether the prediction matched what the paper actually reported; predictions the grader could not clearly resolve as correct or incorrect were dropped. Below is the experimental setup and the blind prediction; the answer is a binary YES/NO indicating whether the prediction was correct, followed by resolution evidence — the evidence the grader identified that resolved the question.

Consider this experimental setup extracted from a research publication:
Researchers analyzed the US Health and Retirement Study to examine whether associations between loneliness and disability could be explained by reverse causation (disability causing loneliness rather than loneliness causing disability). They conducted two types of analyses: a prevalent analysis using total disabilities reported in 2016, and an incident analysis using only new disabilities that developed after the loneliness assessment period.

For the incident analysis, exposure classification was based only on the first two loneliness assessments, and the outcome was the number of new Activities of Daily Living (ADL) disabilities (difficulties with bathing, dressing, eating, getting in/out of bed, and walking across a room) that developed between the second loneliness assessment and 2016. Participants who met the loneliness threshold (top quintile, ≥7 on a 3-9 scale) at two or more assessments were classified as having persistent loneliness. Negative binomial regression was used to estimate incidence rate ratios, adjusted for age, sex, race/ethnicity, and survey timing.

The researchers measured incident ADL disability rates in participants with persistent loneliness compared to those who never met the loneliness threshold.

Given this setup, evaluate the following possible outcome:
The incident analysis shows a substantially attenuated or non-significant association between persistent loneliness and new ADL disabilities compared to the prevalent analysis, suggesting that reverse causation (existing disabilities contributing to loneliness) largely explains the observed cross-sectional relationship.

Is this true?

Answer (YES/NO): NO